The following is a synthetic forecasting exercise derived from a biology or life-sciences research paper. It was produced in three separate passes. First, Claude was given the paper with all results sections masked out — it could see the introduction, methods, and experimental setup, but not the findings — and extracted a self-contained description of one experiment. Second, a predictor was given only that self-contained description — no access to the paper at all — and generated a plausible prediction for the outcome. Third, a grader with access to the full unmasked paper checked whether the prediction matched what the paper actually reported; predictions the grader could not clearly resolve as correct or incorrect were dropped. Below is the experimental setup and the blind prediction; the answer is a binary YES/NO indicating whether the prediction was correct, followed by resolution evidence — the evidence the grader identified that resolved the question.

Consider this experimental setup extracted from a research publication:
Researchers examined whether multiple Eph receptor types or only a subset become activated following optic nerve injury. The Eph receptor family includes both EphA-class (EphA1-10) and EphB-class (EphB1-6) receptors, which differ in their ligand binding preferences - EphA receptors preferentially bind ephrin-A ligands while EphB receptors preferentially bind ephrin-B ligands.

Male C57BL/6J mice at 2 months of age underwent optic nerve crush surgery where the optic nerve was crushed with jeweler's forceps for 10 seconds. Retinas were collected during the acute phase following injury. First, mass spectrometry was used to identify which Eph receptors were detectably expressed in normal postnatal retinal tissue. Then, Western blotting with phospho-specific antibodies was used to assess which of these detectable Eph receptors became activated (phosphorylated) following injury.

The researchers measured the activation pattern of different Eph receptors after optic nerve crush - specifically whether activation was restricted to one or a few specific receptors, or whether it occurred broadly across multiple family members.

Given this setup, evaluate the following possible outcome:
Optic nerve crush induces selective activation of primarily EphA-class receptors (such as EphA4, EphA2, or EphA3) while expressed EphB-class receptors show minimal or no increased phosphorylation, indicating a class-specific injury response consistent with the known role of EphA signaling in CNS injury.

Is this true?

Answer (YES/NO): NO